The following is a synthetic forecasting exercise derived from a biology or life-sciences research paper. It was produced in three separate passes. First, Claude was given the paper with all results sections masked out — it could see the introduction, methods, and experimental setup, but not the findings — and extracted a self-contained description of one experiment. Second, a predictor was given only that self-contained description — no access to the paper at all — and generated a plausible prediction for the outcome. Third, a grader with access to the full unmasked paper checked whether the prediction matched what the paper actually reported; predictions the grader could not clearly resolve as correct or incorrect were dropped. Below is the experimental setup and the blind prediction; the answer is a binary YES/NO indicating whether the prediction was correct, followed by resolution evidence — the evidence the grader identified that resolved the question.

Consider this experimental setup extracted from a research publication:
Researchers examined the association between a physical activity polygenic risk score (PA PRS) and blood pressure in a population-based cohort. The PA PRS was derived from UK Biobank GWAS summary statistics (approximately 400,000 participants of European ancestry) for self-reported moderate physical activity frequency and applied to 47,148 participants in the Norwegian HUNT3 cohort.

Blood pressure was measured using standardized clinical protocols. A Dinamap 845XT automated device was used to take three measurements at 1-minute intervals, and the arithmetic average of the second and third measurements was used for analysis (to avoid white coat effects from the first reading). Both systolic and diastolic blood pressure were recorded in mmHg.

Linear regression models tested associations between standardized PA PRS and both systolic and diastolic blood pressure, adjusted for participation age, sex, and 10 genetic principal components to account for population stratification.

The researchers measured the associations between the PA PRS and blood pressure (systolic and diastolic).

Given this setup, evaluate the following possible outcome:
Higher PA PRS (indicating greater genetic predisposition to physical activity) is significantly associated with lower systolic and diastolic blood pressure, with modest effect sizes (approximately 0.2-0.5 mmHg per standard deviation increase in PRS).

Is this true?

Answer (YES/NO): NO